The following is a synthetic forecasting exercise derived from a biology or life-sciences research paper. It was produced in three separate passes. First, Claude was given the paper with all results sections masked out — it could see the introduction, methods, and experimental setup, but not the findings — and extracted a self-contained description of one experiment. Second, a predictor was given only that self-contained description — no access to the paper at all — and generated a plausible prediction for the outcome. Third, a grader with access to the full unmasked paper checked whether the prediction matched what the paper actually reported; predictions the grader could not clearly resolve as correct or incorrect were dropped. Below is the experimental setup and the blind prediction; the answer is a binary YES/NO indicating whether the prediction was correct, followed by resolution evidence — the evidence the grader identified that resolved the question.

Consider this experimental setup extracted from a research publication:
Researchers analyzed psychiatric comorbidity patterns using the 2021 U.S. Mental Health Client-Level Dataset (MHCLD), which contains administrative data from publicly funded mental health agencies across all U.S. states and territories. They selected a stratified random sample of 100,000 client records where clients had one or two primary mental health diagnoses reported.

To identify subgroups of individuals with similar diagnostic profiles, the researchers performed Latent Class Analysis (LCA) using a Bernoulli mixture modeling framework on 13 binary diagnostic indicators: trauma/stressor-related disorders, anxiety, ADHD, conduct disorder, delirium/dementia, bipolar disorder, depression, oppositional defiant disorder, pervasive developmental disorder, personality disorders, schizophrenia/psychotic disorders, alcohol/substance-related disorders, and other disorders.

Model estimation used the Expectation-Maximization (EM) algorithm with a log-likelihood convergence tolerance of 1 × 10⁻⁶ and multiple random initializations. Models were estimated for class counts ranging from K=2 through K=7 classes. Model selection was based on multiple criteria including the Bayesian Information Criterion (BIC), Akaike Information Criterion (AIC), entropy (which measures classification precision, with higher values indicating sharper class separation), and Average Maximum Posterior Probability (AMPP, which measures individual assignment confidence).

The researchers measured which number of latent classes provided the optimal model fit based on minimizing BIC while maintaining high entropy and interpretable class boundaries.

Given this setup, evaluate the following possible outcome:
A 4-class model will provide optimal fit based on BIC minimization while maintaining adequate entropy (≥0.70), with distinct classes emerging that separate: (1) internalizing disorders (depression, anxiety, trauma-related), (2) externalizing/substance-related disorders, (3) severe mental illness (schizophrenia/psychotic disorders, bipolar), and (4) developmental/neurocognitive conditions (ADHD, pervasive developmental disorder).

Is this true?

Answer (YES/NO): NO